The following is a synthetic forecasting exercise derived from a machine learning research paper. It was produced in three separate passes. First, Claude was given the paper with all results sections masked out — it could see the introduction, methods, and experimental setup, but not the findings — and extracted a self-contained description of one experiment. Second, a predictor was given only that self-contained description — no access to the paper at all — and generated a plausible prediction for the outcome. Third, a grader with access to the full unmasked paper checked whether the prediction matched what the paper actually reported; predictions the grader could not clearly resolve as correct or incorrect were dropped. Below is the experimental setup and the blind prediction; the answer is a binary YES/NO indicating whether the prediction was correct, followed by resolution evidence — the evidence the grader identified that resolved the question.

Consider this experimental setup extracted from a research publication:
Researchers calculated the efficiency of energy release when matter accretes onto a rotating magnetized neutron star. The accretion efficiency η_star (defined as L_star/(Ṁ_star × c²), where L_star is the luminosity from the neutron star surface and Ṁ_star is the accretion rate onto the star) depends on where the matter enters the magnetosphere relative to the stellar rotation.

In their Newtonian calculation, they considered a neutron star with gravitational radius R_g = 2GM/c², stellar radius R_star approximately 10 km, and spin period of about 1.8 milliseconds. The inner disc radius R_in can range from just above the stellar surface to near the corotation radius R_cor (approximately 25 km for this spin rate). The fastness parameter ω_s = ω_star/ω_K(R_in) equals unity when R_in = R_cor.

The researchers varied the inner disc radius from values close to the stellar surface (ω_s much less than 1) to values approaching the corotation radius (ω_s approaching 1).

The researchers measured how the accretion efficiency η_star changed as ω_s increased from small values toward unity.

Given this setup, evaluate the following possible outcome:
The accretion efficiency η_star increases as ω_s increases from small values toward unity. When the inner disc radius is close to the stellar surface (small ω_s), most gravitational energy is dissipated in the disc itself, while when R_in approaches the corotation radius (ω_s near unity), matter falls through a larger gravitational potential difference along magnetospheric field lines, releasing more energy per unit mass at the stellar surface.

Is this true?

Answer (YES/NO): YES